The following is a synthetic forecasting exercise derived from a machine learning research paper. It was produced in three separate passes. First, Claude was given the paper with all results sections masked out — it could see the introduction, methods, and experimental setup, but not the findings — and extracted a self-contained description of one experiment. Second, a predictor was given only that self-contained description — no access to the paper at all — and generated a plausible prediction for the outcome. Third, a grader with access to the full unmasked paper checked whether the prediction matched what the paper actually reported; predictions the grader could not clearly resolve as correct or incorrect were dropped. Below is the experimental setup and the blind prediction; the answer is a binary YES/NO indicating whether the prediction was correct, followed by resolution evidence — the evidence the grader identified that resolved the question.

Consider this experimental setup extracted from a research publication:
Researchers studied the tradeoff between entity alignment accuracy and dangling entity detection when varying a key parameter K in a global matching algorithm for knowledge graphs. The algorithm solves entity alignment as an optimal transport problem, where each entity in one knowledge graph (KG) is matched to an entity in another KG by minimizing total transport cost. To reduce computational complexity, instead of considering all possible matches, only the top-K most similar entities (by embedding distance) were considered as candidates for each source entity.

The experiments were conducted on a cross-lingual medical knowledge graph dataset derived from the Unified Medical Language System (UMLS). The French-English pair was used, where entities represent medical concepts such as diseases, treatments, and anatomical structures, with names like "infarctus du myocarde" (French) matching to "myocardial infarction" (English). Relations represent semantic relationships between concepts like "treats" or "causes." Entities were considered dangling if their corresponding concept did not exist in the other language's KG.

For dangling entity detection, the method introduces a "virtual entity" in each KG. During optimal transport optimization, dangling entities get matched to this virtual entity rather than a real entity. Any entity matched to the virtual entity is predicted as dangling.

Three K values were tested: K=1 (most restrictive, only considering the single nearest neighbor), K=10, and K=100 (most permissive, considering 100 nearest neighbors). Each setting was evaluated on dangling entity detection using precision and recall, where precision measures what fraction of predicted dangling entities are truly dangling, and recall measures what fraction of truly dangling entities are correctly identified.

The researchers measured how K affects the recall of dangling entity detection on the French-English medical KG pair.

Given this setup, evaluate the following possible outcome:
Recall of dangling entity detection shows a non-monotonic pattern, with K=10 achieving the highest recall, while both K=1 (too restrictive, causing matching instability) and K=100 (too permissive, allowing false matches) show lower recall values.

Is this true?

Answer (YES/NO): NO